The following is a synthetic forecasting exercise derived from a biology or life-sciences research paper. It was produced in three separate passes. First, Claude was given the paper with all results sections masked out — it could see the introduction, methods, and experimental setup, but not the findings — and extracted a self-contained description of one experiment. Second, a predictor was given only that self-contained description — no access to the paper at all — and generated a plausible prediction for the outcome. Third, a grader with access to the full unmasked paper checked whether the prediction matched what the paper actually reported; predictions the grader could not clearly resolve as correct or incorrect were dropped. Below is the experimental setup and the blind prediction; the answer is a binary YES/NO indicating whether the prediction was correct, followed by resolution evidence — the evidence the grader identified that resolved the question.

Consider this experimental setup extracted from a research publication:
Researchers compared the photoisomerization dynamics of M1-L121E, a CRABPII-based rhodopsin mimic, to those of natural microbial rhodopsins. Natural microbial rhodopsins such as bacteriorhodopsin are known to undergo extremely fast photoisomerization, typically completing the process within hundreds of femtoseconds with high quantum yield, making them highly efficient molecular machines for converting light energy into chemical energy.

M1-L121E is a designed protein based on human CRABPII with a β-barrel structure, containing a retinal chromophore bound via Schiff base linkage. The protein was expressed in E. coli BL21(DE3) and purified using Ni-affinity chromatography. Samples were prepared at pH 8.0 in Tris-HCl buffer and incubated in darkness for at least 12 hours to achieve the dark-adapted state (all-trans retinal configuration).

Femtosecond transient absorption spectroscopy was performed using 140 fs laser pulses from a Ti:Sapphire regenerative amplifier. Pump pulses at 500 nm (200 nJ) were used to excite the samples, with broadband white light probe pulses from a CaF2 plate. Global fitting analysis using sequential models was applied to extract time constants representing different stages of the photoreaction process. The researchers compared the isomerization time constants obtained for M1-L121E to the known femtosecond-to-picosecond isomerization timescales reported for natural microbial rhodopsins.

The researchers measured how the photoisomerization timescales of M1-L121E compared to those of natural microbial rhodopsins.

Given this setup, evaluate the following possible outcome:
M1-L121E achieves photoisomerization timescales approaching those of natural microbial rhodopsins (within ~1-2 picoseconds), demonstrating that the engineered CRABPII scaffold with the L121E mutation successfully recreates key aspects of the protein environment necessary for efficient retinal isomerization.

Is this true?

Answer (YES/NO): NO